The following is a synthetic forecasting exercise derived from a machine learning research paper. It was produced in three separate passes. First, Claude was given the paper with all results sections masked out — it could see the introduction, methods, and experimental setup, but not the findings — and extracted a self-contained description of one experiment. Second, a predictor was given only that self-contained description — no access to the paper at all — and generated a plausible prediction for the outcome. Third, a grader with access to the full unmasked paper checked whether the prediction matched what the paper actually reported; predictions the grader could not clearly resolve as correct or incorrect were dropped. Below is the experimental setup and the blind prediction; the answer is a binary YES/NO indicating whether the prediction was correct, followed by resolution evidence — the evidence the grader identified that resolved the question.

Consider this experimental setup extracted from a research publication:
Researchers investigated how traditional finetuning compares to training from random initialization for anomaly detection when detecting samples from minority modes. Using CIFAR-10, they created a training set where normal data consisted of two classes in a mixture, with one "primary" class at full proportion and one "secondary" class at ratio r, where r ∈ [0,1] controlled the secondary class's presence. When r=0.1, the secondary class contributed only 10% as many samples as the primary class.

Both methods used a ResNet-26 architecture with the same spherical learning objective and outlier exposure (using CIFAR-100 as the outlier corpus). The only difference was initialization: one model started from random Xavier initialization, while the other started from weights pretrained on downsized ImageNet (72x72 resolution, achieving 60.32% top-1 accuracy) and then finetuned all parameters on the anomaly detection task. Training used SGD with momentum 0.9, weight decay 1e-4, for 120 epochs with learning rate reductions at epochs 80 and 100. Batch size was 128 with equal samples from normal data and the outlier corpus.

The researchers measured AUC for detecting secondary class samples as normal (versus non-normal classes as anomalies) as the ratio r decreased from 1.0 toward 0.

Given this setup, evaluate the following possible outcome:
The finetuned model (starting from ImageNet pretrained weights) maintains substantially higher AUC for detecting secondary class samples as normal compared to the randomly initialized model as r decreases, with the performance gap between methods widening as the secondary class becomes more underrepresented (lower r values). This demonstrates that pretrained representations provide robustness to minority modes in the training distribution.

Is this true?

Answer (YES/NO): NO